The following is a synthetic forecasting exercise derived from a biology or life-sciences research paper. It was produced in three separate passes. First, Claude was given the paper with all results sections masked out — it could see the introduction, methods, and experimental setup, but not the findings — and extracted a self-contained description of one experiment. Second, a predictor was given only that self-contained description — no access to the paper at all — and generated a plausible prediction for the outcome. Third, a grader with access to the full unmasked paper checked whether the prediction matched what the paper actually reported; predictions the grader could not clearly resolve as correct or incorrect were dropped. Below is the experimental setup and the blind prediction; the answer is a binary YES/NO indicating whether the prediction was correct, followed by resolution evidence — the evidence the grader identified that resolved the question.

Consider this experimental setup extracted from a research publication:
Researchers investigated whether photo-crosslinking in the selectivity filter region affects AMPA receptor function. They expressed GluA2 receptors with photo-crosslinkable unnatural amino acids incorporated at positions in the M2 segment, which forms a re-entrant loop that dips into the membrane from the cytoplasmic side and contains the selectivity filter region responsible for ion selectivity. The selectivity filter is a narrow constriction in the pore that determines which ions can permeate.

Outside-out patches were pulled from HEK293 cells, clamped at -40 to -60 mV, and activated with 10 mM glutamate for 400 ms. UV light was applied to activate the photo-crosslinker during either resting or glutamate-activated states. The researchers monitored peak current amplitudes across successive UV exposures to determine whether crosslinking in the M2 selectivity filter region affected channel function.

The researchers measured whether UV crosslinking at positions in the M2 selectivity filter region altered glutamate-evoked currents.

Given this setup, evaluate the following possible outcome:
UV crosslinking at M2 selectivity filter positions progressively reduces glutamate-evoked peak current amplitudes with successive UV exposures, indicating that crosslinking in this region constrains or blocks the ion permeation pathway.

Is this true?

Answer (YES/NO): NO